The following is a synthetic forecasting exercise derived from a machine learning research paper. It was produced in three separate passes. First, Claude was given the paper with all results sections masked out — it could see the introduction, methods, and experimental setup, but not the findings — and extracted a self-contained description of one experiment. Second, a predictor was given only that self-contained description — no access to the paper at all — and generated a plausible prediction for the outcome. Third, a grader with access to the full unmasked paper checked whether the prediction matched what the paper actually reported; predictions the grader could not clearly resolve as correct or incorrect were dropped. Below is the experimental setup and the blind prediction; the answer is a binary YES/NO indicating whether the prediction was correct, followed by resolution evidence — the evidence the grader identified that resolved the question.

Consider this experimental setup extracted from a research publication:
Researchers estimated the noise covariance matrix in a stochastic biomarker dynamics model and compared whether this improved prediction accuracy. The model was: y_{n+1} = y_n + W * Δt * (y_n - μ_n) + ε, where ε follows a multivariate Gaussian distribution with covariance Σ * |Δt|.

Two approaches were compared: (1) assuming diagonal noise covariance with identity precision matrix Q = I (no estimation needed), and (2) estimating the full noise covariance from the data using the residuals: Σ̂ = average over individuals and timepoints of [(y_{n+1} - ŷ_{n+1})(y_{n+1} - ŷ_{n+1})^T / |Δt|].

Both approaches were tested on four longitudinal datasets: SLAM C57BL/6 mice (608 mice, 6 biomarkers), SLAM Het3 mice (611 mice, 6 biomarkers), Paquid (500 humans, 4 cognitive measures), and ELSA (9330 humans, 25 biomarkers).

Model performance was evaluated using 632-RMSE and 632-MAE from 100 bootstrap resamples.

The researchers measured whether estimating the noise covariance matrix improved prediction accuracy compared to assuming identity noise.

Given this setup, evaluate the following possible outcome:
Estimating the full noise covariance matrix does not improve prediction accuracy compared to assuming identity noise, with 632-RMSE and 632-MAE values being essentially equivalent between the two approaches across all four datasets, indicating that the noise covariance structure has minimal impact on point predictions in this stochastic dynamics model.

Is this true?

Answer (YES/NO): YES